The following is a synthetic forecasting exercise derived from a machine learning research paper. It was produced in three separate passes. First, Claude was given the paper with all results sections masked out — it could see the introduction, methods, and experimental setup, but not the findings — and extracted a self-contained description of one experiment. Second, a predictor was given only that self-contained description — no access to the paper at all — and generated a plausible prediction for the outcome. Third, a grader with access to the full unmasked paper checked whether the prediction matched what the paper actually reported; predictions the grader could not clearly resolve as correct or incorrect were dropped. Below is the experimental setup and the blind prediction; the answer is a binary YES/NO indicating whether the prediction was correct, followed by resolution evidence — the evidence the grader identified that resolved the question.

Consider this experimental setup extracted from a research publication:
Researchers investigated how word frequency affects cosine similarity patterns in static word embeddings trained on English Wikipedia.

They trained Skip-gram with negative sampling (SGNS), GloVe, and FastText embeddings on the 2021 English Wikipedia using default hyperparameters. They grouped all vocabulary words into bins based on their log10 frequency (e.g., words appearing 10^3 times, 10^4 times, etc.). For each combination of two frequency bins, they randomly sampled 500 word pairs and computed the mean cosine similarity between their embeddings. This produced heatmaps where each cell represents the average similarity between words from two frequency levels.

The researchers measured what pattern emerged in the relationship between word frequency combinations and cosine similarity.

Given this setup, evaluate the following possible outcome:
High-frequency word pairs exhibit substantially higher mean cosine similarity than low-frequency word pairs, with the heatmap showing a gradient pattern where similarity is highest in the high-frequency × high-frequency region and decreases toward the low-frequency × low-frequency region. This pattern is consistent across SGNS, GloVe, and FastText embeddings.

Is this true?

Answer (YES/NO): NO